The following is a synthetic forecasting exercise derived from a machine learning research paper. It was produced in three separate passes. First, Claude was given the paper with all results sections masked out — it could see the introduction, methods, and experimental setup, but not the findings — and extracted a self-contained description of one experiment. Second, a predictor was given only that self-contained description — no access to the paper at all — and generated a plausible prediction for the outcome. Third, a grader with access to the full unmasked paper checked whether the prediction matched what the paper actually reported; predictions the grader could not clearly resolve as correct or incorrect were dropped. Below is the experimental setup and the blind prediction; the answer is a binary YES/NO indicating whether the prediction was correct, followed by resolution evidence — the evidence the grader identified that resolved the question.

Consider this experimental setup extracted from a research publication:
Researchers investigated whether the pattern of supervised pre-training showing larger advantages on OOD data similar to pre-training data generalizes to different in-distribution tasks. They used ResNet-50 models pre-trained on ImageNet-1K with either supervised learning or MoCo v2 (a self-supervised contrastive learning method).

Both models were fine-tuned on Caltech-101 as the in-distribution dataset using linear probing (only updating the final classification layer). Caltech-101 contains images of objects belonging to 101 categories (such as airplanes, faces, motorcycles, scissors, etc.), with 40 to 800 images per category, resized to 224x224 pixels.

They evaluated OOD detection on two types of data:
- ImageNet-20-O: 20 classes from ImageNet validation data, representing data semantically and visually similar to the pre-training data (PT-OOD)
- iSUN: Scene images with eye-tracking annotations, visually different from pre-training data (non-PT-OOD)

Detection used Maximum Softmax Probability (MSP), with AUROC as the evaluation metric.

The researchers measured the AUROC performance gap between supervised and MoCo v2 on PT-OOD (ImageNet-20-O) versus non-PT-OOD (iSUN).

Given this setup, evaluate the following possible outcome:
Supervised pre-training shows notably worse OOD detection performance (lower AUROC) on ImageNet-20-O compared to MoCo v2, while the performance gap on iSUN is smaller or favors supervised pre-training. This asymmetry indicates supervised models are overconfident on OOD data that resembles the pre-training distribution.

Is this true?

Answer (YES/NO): NO